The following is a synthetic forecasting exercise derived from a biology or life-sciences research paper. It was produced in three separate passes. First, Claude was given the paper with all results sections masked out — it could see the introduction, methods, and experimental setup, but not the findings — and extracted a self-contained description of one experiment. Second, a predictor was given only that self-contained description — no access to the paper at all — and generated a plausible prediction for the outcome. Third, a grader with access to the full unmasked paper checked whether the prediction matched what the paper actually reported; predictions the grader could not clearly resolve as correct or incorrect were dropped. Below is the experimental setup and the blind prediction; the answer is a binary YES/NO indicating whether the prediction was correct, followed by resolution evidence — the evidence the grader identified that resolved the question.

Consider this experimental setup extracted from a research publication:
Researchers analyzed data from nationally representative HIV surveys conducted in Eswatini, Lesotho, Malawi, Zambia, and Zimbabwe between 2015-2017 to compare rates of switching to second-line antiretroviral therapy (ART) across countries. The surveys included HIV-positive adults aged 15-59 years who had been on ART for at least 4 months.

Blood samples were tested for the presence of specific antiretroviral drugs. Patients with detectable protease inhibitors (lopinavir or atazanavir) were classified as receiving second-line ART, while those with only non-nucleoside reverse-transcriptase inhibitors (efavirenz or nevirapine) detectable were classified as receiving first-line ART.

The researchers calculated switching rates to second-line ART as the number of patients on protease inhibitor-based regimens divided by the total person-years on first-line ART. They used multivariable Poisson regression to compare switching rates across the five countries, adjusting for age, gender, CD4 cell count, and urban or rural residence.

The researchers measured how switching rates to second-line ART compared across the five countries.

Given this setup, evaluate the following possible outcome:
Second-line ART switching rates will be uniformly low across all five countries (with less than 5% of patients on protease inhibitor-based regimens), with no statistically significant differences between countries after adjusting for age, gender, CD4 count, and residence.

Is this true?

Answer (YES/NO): NO